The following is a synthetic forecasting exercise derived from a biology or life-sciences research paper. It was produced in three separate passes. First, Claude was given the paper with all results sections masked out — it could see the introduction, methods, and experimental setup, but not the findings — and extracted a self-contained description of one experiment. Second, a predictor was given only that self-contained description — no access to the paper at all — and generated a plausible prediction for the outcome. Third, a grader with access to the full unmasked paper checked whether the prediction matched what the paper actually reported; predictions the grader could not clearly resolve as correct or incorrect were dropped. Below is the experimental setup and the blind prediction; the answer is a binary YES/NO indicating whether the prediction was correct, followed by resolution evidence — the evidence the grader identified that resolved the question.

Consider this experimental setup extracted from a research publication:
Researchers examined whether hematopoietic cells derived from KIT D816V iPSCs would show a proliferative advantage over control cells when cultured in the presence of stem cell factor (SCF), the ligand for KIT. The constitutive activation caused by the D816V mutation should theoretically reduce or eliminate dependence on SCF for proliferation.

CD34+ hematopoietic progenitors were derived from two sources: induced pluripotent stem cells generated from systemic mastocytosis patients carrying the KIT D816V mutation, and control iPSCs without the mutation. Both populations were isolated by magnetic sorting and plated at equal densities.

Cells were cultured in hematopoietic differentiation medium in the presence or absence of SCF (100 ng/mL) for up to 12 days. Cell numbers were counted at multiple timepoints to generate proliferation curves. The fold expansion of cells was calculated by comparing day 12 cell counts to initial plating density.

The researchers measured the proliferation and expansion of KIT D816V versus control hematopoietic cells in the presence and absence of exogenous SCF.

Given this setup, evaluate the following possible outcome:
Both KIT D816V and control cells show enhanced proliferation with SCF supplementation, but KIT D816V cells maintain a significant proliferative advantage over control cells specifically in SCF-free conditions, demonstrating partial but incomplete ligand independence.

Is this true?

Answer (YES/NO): NO